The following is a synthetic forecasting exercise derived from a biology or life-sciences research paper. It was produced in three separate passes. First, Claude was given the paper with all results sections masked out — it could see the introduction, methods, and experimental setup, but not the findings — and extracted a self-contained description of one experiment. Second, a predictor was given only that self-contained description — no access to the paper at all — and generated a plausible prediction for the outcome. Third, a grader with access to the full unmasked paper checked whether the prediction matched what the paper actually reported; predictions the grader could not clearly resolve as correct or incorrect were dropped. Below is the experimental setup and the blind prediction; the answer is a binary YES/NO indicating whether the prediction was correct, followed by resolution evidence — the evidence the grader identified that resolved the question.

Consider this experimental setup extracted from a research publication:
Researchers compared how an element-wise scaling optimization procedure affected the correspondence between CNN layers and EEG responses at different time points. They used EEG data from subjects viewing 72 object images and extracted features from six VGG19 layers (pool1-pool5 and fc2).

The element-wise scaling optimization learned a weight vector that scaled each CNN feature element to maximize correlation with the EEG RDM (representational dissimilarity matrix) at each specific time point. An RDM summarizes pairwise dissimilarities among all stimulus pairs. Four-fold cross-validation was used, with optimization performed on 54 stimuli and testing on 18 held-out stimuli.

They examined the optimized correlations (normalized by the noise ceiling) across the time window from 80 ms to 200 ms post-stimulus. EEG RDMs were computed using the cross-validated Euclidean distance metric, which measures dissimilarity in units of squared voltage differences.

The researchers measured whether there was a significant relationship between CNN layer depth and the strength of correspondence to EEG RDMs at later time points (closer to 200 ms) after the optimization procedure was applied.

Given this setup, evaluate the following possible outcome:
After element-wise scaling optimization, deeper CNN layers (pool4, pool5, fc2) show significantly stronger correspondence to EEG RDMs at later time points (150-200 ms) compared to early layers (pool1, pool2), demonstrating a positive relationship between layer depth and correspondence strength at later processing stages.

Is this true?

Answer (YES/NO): YES